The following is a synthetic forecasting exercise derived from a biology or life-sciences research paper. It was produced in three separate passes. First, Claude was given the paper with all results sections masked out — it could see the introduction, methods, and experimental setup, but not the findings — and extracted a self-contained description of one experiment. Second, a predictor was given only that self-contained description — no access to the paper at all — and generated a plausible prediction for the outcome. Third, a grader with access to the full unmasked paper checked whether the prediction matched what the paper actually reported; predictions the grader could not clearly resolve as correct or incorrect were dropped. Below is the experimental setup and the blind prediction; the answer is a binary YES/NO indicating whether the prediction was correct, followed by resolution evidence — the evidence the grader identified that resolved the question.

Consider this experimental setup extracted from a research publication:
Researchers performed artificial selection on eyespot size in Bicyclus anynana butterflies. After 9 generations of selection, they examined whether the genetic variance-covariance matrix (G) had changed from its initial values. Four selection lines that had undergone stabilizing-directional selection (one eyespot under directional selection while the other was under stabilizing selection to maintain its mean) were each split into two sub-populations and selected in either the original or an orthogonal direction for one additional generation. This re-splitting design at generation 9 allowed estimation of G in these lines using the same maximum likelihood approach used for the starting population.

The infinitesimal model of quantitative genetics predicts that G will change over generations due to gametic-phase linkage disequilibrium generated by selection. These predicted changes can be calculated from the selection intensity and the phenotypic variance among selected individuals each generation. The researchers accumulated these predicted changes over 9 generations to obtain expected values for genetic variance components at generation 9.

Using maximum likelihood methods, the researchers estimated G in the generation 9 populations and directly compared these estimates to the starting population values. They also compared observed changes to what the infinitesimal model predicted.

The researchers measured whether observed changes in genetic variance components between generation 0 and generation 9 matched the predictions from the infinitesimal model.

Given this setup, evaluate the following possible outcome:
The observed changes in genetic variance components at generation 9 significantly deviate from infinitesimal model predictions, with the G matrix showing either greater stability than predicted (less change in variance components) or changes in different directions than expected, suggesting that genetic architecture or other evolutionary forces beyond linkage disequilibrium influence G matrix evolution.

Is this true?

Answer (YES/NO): YES